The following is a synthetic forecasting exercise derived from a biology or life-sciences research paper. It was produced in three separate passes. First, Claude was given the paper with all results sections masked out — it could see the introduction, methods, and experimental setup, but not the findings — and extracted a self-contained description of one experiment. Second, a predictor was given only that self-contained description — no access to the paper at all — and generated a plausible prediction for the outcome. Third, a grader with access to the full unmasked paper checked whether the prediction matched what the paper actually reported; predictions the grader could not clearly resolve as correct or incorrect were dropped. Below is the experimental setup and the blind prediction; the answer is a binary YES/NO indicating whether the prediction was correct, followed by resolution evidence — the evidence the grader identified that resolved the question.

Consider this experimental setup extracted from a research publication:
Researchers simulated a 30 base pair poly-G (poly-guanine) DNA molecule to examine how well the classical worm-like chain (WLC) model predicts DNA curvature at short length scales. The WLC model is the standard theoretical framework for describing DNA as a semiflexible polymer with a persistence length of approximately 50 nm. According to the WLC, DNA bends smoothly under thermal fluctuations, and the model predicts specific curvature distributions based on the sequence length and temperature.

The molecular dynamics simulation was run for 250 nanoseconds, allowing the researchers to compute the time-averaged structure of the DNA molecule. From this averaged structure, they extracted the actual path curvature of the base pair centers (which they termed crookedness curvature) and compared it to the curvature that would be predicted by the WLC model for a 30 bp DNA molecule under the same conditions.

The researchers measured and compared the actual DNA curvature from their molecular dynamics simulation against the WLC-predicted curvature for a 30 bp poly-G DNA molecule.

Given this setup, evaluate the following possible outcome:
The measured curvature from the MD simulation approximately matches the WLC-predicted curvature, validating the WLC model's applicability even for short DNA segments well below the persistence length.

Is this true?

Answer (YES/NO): NO